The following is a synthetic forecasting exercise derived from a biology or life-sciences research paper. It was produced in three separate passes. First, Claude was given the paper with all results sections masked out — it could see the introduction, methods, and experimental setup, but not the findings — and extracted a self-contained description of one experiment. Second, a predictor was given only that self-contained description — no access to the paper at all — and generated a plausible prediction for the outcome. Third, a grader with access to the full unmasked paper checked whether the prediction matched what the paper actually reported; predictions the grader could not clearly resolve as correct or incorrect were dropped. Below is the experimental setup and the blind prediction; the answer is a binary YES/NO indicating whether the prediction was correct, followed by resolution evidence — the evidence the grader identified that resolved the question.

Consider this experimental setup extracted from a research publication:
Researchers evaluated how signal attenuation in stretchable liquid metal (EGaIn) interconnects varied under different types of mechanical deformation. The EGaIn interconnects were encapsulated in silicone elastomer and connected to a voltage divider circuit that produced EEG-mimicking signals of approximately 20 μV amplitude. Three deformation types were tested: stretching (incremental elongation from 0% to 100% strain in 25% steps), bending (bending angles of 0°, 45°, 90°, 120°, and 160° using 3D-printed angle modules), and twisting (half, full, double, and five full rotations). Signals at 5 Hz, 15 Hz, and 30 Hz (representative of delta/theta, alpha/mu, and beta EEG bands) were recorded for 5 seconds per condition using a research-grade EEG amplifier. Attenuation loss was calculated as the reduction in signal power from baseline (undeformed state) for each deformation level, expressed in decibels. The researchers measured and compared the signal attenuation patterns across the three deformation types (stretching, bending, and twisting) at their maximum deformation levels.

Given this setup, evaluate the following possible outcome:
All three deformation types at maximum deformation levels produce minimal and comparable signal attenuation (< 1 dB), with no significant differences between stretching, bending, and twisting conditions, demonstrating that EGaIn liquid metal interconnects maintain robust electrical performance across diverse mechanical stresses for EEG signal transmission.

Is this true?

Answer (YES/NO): YES